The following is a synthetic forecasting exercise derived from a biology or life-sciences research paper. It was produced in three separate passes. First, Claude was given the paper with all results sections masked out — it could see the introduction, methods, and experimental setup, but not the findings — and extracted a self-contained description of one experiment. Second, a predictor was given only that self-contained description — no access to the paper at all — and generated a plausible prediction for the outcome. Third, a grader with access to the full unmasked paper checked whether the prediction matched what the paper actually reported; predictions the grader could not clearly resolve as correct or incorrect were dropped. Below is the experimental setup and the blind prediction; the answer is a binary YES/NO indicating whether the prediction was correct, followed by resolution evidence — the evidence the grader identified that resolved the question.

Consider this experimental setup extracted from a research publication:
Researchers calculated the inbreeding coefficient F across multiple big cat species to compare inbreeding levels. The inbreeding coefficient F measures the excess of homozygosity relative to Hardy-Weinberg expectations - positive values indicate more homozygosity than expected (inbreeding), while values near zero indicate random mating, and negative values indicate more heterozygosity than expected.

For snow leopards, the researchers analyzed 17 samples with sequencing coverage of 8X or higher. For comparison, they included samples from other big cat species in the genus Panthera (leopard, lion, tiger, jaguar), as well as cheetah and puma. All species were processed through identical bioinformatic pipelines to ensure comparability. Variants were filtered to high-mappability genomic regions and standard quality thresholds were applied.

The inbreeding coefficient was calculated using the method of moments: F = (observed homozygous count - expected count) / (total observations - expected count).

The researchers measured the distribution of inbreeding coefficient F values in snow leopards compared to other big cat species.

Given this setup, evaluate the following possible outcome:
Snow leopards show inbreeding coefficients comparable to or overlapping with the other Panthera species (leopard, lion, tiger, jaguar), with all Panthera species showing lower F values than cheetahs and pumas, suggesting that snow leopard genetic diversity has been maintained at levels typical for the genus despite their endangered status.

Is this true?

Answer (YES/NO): NO